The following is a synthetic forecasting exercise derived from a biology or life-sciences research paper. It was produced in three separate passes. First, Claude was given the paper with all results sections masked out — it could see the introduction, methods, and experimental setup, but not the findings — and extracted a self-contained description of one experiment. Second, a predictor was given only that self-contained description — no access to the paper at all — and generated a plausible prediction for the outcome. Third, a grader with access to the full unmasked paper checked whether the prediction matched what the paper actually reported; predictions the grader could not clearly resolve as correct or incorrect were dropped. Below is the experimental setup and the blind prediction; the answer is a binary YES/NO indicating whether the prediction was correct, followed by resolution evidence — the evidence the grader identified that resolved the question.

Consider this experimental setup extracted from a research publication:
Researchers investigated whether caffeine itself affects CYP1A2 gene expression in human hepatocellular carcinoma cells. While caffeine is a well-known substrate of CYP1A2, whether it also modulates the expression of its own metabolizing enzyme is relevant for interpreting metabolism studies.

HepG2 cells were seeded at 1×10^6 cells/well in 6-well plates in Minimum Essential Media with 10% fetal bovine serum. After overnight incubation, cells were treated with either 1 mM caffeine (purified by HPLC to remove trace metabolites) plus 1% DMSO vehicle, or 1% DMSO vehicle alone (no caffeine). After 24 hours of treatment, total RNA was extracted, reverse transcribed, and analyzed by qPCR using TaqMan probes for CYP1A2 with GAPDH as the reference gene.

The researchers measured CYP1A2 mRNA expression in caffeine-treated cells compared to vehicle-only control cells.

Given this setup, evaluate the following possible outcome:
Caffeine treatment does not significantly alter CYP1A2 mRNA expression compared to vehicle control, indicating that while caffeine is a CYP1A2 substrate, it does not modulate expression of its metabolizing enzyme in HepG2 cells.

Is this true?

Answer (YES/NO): NO